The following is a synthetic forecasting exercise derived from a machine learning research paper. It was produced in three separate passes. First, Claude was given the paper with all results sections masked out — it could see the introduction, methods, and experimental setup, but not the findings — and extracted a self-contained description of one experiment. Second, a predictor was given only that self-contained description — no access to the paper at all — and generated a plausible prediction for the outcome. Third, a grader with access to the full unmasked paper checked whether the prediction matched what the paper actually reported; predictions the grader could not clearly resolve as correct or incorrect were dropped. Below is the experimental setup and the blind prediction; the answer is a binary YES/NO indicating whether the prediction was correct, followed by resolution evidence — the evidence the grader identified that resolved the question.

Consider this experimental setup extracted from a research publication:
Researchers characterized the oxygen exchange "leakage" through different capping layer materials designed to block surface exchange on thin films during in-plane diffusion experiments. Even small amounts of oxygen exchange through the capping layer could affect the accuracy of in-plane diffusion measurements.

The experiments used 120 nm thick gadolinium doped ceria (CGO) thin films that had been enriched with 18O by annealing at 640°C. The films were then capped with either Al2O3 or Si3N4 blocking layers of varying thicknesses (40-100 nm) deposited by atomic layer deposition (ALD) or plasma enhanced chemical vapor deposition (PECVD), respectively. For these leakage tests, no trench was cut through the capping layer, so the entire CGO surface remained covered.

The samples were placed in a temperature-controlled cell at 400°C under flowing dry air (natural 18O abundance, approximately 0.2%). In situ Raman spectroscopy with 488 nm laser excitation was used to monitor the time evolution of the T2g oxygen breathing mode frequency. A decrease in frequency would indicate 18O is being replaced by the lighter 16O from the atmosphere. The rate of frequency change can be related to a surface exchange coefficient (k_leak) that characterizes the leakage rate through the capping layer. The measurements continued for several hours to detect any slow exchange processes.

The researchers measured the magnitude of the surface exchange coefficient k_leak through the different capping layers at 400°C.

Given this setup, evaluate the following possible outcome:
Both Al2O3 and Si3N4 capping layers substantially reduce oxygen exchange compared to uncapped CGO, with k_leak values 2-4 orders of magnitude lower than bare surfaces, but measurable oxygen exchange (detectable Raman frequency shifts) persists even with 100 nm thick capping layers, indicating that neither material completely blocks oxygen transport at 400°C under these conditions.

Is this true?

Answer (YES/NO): NO